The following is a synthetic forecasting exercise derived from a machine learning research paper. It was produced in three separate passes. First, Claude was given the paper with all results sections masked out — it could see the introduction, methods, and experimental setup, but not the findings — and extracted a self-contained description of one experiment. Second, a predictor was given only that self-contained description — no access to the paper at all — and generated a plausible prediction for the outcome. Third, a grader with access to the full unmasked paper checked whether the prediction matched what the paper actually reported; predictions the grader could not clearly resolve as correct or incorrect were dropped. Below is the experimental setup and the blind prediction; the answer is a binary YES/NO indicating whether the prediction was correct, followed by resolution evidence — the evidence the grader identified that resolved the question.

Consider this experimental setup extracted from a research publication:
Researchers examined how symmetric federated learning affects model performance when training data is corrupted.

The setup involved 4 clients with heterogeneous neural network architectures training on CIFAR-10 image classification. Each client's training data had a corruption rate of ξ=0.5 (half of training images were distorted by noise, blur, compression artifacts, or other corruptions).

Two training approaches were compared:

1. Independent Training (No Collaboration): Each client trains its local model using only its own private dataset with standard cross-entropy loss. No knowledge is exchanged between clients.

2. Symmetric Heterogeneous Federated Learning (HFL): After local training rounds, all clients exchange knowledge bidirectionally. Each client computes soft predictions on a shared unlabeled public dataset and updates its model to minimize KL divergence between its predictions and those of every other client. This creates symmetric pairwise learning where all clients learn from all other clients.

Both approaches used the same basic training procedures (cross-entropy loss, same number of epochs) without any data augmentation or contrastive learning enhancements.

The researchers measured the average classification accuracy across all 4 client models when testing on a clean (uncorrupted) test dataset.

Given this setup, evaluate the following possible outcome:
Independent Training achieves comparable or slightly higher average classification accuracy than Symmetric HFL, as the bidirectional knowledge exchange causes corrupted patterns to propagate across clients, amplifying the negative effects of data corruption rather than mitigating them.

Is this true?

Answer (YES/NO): YES